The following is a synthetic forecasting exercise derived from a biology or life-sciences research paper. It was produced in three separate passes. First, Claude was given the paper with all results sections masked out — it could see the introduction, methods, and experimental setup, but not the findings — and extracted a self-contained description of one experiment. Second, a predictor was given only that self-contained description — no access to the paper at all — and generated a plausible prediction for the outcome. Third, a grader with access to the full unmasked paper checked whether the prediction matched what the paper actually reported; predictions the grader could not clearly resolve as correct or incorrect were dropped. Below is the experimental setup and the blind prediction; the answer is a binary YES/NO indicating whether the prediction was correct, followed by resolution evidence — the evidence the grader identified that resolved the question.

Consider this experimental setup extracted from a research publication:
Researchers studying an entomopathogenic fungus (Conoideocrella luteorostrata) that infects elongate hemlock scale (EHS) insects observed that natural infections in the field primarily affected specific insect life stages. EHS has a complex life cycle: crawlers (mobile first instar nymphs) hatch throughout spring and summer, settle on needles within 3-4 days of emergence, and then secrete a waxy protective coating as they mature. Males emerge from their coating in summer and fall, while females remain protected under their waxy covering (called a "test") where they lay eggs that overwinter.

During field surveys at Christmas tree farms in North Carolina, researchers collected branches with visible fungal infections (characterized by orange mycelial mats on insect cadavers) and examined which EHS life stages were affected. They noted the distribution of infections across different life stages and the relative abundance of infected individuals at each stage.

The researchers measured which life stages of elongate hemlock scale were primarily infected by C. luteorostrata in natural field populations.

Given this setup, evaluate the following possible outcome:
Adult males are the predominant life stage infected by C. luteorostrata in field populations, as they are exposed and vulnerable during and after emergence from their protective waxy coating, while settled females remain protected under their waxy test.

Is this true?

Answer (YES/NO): NO